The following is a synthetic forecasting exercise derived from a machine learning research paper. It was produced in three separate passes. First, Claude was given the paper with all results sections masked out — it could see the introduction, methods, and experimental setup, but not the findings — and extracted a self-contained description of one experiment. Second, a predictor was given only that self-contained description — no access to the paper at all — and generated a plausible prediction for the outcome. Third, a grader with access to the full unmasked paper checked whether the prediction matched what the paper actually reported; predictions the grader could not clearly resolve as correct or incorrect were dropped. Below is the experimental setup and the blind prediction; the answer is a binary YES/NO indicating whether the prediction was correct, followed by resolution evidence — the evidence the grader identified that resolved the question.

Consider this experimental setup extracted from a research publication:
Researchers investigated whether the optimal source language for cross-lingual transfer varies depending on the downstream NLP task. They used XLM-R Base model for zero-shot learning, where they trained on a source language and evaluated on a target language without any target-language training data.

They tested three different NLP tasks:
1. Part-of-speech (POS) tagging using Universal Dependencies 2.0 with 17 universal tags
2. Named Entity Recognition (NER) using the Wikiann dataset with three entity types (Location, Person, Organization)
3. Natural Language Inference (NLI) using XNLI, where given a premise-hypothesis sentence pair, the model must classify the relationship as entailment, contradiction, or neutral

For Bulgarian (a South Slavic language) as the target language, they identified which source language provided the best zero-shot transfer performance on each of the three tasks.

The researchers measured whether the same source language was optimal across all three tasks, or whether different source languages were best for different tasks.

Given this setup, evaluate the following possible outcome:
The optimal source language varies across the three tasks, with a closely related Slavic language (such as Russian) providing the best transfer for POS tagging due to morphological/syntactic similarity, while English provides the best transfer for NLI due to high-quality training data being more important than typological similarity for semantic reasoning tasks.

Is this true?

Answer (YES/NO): NO